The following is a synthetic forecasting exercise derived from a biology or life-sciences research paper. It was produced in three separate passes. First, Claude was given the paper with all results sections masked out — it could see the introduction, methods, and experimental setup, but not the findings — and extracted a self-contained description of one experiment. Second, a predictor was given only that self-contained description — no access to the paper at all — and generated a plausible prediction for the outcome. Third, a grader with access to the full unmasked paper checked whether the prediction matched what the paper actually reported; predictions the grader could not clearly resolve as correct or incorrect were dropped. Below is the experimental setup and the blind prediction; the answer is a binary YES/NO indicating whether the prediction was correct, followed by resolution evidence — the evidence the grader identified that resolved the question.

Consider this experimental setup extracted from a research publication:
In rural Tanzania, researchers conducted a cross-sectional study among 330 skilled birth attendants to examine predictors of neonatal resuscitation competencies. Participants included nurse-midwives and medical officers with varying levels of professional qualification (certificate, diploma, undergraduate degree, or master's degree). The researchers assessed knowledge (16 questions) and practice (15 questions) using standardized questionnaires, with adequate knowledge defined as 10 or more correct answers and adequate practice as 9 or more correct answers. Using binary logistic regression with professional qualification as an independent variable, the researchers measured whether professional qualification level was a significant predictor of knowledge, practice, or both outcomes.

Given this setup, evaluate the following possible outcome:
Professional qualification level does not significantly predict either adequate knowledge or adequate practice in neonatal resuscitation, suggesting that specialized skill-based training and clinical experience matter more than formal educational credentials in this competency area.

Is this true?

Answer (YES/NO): NO